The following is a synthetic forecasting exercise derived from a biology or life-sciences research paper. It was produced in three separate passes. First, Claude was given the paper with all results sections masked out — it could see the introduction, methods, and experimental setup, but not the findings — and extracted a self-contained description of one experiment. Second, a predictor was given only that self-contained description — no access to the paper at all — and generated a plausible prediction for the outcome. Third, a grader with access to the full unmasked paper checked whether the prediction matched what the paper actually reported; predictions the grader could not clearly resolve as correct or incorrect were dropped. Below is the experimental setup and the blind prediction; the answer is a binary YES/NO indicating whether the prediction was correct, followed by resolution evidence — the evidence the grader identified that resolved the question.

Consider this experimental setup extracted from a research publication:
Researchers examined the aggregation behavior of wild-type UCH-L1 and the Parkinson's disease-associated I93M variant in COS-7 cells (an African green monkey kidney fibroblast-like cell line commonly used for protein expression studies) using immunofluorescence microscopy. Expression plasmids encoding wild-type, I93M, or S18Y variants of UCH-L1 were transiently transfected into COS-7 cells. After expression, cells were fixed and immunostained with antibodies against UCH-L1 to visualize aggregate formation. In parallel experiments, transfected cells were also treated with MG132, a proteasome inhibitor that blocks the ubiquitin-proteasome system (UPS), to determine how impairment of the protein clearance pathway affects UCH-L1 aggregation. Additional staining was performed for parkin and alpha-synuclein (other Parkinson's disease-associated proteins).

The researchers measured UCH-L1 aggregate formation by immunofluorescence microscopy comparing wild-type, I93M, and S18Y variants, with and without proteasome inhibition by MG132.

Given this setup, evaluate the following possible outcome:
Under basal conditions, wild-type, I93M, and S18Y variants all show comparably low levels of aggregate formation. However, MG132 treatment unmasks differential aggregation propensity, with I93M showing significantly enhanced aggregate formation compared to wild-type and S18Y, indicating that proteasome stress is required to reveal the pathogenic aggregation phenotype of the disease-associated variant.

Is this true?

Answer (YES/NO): NO